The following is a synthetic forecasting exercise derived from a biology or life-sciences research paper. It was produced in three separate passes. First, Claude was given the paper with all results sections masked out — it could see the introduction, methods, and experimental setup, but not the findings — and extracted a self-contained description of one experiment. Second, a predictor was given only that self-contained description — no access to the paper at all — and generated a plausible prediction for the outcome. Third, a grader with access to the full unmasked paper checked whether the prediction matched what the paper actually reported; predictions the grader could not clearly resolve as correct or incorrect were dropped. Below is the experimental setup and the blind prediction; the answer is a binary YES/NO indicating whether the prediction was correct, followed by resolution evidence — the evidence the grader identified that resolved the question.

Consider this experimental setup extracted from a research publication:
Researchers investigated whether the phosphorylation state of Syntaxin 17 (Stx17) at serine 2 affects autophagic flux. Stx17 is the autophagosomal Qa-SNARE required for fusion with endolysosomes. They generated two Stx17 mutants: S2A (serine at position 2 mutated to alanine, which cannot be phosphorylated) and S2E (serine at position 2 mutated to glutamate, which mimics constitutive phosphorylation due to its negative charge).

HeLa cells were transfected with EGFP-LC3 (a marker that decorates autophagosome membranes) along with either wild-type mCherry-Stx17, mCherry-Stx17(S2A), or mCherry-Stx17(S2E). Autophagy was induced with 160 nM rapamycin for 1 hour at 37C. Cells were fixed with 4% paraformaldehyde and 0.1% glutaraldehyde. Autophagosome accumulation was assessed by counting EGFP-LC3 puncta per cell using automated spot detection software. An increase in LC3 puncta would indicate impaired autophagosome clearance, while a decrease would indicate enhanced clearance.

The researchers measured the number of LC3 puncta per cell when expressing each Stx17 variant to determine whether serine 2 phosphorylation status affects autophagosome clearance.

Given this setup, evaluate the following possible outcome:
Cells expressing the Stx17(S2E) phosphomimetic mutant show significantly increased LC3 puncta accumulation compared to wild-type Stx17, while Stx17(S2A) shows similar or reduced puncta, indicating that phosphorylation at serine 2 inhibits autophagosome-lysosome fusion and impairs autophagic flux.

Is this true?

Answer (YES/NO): NO